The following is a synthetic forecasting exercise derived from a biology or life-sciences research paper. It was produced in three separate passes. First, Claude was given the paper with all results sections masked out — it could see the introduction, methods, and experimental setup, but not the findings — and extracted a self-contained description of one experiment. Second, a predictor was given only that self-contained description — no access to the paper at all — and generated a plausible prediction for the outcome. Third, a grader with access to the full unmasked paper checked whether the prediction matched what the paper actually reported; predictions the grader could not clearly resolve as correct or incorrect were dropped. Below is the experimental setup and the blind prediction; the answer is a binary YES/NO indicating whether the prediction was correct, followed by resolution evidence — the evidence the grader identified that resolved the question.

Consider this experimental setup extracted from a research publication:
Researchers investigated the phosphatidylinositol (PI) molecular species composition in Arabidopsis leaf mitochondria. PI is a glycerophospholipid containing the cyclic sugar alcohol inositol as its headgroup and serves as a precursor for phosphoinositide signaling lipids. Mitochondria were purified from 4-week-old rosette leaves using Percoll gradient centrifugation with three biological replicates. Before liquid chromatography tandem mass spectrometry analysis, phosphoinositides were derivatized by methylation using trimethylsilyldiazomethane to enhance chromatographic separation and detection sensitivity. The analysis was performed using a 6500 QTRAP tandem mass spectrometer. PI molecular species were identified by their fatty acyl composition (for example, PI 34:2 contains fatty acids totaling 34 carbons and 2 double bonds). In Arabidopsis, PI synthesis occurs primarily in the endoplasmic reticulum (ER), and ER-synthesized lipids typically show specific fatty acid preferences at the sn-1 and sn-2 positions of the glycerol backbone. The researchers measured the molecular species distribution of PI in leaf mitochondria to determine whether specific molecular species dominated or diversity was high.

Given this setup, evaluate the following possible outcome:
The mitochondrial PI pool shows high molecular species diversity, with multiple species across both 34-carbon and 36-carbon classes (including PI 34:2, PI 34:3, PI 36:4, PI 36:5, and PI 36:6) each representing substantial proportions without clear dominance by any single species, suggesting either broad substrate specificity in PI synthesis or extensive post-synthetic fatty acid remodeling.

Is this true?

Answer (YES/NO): NO